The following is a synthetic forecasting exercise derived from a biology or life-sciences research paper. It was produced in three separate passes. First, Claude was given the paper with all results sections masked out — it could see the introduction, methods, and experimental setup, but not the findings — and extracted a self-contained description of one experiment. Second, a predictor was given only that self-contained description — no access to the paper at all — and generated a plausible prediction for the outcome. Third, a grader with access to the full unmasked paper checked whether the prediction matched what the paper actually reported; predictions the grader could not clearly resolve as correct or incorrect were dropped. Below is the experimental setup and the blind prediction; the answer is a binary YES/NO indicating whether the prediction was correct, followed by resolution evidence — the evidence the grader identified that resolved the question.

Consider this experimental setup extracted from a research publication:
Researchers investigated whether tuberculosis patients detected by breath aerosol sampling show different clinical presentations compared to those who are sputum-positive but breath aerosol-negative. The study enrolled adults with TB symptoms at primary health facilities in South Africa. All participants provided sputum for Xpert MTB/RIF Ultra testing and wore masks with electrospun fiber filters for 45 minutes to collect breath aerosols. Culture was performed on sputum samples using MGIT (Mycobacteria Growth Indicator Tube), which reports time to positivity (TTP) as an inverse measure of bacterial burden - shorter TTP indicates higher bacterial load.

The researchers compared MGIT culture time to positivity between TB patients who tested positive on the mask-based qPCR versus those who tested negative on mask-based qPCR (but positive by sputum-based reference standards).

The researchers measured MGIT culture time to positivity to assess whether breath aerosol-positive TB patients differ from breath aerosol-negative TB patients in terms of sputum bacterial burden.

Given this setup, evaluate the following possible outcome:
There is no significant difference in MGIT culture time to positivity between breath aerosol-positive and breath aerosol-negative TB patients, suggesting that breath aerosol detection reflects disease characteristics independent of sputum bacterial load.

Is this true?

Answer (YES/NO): NO